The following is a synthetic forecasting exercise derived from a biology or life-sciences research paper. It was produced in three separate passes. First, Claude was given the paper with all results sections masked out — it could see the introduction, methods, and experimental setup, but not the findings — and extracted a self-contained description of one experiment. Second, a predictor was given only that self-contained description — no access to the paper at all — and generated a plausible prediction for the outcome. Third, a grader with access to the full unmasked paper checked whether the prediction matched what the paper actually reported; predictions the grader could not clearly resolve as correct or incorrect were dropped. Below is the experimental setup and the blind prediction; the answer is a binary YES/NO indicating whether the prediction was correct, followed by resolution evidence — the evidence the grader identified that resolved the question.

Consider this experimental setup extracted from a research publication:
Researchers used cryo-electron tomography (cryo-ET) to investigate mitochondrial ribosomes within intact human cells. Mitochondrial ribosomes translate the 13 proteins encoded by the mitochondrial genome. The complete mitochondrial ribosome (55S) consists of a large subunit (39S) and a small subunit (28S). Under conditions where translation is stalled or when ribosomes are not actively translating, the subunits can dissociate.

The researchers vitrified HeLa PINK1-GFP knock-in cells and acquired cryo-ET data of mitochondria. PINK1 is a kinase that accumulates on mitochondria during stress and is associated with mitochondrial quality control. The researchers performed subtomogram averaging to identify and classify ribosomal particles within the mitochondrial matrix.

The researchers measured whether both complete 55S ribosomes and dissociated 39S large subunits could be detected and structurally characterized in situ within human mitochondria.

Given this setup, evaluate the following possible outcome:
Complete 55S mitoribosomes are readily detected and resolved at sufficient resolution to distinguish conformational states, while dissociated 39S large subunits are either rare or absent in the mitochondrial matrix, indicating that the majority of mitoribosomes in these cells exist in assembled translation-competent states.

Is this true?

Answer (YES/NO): NO